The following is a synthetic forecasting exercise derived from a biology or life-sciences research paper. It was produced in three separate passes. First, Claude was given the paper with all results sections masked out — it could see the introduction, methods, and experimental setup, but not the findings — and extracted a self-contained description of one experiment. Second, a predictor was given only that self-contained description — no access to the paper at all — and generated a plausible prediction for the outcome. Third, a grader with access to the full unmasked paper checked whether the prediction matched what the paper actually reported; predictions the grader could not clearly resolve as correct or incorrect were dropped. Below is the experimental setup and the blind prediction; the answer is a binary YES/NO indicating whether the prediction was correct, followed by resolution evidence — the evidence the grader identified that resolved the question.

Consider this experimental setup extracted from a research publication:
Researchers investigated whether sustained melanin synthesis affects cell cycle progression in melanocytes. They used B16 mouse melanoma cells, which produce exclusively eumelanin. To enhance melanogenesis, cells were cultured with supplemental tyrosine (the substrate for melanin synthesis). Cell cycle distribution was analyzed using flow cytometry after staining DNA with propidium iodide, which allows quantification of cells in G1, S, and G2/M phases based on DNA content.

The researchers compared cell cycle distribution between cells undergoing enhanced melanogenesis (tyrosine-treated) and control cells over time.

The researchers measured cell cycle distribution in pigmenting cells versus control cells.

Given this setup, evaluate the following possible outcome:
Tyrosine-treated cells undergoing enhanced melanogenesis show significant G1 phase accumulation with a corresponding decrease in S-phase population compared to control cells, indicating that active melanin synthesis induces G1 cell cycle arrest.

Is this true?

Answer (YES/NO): YES